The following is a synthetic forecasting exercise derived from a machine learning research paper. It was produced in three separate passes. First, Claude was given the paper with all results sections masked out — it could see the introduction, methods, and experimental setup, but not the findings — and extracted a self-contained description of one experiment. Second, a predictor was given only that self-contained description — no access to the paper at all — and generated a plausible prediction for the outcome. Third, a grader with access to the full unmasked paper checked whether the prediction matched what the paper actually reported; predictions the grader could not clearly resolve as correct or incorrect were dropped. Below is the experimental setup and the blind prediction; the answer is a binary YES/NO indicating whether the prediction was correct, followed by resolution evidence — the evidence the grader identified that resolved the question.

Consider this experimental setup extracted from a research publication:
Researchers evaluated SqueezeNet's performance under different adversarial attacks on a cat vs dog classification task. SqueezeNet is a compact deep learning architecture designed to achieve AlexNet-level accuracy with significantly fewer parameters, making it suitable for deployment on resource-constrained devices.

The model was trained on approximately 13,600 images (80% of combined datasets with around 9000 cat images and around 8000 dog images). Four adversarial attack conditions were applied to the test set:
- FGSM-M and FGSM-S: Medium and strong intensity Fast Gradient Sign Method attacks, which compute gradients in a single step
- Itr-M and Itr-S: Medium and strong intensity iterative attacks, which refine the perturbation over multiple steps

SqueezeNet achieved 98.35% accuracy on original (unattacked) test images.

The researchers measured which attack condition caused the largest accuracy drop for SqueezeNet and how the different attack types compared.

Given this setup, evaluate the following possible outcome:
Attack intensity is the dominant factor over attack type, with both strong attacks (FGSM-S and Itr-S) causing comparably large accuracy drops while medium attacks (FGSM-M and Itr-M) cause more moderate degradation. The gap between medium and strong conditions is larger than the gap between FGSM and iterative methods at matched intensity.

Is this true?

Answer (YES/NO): NO